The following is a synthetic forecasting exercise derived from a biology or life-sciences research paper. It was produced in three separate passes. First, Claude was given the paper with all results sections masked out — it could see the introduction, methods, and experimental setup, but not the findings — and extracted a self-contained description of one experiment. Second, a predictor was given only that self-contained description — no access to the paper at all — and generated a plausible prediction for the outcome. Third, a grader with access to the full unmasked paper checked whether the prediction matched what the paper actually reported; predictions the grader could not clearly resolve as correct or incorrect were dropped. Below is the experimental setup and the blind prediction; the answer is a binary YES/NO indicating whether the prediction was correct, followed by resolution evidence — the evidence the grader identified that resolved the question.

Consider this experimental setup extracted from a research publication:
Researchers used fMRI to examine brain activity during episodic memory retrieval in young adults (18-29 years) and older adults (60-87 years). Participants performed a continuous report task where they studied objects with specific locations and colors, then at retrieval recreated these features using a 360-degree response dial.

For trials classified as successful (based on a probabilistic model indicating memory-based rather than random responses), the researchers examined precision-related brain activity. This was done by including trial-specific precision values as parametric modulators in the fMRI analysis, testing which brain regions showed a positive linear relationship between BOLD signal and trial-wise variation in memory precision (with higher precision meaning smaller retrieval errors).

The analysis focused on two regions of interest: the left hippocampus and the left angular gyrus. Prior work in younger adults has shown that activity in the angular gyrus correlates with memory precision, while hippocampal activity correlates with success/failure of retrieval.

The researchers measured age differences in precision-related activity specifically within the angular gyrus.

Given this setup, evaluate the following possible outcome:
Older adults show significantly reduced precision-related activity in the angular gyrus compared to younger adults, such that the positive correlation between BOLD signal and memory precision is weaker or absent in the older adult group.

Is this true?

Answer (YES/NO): YES